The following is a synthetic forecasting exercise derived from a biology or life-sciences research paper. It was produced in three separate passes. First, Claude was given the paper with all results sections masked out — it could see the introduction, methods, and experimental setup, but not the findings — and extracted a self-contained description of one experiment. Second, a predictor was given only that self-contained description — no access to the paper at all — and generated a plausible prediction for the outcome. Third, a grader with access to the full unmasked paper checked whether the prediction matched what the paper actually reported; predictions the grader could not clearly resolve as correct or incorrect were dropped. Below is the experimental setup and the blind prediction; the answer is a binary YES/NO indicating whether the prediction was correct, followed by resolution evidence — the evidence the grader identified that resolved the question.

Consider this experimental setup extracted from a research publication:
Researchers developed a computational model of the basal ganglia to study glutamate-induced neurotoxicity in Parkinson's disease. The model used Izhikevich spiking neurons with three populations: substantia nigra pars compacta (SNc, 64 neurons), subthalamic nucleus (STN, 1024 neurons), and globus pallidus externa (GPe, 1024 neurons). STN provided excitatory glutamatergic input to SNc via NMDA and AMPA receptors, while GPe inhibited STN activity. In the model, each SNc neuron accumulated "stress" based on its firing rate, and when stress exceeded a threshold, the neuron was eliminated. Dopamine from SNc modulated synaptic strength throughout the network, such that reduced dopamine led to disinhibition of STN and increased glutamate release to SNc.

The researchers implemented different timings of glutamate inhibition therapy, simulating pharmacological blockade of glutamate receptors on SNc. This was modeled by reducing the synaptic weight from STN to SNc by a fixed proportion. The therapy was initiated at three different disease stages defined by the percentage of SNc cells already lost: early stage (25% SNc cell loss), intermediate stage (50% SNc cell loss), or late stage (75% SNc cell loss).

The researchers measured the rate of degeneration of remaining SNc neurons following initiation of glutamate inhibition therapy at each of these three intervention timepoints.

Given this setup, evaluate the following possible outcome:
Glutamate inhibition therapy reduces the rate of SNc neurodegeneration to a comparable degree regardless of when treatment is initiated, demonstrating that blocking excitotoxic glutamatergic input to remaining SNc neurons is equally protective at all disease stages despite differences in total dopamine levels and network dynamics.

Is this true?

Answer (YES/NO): NO